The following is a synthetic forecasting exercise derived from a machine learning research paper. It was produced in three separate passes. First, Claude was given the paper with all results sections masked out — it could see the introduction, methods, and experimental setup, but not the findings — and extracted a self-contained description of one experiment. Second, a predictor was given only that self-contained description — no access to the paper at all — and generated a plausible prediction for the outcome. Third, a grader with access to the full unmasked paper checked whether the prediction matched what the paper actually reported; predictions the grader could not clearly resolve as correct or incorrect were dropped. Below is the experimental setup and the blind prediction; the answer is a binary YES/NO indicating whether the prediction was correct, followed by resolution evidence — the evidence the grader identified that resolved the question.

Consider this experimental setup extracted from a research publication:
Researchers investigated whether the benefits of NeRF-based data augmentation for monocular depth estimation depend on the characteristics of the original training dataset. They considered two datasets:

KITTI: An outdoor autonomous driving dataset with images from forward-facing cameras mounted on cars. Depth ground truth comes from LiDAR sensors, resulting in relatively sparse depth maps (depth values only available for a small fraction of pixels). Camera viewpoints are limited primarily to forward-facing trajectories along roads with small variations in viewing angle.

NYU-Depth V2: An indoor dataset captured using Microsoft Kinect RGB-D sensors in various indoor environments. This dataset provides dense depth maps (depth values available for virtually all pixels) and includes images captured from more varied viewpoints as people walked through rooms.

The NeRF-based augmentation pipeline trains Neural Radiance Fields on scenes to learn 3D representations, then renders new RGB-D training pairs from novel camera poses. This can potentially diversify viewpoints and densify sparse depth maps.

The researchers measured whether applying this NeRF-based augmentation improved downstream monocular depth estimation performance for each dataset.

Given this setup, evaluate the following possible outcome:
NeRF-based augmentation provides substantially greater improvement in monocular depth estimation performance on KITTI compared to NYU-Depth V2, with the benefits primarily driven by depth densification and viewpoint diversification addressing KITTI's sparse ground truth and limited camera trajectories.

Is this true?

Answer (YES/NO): YES